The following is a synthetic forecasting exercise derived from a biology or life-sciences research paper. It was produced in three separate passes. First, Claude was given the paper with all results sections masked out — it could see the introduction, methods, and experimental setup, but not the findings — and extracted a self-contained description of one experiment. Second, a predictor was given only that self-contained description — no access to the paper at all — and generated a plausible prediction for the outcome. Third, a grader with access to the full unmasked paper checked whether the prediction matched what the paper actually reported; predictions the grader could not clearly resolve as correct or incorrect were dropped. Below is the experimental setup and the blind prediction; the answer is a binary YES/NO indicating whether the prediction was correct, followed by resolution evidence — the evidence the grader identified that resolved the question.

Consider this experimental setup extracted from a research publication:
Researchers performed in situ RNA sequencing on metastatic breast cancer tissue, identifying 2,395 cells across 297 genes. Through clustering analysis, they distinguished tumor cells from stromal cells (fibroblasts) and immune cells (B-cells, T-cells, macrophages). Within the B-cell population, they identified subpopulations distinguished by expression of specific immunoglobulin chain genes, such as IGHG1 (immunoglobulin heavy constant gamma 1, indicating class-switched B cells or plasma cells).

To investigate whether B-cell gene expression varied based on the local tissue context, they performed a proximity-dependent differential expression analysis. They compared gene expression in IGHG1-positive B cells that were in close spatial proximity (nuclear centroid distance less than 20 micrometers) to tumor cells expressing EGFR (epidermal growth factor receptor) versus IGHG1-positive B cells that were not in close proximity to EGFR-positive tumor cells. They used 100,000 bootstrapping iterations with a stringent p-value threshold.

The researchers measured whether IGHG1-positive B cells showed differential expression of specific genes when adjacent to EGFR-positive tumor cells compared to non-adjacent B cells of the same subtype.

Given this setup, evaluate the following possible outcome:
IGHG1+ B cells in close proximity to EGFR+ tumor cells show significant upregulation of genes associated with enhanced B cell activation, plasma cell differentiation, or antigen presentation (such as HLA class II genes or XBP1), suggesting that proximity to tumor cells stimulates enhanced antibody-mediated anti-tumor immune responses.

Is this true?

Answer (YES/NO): NO